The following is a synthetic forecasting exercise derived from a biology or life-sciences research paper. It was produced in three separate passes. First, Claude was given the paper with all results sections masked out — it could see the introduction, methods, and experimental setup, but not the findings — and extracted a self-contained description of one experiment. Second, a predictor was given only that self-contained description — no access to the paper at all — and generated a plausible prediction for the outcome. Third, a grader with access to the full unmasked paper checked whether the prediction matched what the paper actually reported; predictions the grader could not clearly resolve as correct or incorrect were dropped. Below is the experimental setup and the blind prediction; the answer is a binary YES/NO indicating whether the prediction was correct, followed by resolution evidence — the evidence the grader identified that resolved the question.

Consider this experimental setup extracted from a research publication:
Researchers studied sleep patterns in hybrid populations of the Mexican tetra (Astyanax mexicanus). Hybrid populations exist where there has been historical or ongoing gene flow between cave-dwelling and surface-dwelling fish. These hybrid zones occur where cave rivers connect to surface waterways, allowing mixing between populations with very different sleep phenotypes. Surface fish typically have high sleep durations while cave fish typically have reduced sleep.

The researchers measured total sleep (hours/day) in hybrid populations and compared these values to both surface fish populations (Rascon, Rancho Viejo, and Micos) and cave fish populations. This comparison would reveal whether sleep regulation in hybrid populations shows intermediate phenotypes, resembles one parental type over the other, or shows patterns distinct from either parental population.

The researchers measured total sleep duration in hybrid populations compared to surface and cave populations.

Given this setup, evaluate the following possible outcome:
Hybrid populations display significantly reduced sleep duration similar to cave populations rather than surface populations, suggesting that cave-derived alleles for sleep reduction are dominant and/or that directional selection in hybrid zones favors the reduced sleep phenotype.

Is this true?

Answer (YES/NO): YES